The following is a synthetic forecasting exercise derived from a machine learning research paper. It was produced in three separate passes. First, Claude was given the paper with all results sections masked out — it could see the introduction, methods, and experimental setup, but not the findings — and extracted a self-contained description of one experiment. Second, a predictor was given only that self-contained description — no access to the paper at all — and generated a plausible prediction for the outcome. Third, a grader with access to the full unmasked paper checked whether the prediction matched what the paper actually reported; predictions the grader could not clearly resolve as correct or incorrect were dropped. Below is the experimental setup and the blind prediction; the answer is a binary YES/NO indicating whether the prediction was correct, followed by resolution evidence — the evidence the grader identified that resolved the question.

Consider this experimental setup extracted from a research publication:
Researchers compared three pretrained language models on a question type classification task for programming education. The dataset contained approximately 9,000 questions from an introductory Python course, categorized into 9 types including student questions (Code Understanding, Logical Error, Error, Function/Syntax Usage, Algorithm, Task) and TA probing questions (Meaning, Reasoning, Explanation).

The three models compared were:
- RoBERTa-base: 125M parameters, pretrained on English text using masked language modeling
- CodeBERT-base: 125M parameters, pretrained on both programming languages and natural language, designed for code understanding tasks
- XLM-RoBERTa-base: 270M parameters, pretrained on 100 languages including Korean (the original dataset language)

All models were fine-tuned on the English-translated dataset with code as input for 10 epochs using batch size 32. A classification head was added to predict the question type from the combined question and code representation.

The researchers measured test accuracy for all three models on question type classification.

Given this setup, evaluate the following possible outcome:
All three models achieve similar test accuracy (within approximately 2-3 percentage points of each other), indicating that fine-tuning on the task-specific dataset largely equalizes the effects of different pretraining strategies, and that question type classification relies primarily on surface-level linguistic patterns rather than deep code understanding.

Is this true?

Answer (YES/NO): NO